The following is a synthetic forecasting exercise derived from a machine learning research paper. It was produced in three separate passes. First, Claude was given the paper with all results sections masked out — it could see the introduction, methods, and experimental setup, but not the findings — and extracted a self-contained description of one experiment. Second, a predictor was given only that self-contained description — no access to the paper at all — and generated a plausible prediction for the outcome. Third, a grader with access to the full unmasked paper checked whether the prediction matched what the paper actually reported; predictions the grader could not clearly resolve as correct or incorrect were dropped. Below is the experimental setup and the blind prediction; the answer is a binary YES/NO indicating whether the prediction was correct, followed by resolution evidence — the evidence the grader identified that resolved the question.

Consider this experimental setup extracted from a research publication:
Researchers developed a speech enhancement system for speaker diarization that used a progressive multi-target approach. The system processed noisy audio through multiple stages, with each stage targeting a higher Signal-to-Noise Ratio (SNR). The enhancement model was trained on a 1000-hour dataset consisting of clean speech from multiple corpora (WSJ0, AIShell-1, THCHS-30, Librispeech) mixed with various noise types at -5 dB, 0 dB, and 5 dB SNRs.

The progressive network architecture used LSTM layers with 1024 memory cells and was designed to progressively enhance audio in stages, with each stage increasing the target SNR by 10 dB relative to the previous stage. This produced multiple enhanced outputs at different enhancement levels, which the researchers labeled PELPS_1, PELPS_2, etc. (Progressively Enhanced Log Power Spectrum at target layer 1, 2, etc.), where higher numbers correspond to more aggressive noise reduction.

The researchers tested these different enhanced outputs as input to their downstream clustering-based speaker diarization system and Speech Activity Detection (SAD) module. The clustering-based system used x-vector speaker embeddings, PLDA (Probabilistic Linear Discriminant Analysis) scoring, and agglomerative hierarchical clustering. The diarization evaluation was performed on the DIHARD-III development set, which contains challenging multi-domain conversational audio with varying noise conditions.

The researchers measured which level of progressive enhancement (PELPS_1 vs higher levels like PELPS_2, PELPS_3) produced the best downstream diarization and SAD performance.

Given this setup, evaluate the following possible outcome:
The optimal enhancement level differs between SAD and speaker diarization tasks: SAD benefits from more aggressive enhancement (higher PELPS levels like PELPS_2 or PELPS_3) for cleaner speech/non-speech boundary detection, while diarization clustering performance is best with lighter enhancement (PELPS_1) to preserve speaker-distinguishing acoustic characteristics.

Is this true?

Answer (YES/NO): NO